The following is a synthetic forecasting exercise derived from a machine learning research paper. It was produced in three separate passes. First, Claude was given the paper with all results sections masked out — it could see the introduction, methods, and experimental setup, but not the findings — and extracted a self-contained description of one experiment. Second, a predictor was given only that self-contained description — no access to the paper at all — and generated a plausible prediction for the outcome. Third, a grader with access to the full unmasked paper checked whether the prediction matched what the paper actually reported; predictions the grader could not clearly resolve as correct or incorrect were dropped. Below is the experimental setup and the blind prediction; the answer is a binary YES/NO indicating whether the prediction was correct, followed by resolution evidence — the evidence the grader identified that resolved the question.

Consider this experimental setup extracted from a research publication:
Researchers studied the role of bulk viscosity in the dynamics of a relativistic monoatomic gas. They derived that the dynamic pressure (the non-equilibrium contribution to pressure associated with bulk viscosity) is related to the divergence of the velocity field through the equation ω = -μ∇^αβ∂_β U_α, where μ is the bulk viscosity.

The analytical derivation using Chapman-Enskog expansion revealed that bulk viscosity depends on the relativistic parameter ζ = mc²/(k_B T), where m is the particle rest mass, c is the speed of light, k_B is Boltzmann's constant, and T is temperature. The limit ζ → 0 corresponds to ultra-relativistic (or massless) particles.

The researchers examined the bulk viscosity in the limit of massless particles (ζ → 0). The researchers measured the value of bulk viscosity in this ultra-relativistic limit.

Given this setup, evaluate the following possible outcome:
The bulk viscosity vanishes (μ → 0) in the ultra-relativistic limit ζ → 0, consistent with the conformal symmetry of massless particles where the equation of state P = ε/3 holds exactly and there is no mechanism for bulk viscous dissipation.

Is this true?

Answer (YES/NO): YES